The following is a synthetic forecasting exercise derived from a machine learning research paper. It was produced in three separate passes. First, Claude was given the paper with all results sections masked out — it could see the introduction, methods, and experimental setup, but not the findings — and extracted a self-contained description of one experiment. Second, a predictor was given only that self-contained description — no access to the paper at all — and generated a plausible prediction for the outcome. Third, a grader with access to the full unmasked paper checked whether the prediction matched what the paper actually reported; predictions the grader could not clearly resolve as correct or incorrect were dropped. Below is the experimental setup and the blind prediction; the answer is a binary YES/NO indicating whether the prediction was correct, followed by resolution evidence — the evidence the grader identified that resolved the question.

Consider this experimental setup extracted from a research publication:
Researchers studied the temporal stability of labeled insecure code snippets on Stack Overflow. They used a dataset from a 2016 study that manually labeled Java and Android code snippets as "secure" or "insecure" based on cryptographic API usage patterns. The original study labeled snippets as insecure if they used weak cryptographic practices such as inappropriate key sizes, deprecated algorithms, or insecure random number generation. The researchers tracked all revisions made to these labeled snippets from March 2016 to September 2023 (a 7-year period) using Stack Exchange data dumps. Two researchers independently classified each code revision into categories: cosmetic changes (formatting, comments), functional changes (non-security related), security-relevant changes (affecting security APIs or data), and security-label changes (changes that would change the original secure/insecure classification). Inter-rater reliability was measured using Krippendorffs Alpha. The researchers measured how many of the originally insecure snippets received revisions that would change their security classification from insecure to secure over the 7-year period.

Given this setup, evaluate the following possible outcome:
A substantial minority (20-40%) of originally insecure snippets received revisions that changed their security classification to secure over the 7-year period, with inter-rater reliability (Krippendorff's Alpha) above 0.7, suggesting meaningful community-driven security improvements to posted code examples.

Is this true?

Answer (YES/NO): NO